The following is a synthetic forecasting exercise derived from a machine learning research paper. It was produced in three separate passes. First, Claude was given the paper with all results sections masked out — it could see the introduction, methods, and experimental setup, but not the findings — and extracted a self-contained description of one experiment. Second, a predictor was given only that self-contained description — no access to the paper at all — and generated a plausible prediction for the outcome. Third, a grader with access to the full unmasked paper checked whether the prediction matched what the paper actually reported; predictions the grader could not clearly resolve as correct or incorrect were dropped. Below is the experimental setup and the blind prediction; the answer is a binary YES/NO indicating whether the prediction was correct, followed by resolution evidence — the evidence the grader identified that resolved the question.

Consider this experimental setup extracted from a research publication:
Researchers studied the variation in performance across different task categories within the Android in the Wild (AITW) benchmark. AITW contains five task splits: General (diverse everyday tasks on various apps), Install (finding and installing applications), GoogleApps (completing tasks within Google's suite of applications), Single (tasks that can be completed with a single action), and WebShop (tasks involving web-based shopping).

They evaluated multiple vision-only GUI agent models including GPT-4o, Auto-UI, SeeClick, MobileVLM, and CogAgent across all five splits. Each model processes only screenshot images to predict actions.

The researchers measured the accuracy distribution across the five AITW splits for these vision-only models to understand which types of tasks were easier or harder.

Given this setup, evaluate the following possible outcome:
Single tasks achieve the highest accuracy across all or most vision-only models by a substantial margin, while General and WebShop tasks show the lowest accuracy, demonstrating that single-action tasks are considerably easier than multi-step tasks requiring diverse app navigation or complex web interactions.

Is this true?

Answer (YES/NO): YES